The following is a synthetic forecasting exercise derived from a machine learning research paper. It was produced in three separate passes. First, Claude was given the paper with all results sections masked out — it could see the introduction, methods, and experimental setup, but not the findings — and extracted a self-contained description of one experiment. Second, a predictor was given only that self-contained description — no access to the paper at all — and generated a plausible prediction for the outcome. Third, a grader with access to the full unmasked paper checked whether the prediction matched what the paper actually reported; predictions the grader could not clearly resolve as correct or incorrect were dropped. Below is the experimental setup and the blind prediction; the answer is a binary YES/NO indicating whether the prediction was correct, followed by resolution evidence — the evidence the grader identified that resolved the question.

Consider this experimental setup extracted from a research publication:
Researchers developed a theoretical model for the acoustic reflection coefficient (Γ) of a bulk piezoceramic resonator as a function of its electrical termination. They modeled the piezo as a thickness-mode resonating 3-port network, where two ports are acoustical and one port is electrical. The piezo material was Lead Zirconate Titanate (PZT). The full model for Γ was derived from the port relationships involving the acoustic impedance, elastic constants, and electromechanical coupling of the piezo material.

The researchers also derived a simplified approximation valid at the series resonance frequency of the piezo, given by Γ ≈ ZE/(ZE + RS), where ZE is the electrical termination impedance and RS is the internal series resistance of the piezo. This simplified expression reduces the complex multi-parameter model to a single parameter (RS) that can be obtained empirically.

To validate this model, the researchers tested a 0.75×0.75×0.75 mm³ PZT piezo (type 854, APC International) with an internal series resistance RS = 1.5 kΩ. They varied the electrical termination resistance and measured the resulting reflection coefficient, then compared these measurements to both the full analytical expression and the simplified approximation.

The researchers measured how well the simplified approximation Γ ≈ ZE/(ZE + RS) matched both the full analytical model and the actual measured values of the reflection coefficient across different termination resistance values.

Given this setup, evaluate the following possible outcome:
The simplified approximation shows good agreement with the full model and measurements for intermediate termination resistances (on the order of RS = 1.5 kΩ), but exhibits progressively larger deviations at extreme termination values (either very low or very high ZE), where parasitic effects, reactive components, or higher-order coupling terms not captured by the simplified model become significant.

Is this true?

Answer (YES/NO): NO